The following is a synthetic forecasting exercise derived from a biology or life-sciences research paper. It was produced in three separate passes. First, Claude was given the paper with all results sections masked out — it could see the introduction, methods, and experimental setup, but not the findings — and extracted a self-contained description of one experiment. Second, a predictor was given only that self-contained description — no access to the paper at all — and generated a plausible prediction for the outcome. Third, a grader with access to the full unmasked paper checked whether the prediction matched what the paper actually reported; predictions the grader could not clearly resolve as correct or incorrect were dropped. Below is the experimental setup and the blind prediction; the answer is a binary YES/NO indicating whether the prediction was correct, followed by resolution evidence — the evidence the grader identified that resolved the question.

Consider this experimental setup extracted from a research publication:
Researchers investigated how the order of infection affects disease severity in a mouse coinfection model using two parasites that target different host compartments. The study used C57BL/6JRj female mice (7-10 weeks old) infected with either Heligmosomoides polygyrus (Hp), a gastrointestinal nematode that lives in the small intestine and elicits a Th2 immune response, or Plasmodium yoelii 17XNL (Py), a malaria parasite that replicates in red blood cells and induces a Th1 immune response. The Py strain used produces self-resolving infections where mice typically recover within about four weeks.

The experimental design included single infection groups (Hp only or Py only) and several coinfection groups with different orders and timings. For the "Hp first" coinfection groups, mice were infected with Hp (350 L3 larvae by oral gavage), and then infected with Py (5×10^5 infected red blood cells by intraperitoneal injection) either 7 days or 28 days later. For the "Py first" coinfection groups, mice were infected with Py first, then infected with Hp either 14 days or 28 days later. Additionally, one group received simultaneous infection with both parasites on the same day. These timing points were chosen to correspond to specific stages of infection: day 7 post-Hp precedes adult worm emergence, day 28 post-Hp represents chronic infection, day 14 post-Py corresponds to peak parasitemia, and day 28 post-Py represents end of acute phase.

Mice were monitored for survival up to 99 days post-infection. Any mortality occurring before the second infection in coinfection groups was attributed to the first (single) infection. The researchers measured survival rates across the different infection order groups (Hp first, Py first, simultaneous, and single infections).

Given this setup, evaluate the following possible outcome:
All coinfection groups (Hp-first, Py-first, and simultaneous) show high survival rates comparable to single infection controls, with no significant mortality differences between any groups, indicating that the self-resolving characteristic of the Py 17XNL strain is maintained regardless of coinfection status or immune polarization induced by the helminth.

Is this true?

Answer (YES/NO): NO